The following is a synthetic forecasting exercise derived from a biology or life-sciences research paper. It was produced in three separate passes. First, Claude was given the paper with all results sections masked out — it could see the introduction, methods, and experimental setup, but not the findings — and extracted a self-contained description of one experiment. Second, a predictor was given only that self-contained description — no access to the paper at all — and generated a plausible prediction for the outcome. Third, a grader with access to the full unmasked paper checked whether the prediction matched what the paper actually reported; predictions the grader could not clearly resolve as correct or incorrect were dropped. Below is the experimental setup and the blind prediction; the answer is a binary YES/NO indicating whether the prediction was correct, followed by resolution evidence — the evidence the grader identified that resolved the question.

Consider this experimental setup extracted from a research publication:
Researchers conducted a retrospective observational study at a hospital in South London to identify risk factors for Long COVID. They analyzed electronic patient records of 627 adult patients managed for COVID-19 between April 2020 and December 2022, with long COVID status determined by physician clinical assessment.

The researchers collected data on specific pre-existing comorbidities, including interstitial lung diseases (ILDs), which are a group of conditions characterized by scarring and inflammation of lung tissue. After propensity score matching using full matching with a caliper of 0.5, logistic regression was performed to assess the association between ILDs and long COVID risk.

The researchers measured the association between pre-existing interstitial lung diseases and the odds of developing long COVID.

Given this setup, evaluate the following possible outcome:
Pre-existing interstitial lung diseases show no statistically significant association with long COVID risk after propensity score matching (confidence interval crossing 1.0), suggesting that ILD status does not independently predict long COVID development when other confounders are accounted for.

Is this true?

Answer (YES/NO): NO